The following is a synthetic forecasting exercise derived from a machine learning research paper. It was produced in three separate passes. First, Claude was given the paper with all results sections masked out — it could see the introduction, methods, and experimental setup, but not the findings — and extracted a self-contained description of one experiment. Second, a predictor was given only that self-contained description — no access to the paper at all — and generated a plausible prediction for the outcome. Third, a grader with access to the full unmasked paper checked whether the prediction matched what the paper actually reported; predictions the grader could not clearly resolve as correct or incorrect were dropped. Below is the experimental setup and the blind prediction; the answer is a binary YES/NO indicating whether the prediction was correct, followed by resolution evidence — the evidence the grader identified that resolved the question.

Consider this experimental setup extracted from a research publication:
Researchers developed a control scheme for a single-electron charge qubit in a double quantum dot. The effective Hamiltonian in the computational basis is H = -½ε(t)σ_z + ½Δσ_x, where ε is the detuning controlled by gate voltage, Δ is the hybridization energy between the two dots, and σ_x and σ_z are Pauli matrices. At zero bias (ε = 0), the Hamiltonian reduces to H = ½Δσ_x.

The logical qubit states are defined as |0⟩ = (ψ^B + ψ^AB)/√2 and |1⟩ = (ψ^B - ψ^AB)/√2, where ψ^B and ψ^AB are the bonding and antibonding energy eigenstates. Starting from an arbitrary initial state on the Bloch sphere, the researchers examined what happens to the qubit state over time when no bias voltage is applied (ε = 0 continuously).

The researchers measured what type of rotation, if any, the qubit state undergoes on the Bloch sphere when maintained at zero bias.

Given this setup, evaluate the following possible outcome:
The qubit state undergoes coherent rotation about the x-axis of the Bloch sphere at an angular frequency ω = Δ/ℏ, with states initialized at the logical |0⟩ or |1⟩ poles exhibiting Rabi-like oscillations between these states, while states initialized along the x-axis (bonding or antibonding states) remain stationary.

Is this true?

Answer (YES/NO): YES